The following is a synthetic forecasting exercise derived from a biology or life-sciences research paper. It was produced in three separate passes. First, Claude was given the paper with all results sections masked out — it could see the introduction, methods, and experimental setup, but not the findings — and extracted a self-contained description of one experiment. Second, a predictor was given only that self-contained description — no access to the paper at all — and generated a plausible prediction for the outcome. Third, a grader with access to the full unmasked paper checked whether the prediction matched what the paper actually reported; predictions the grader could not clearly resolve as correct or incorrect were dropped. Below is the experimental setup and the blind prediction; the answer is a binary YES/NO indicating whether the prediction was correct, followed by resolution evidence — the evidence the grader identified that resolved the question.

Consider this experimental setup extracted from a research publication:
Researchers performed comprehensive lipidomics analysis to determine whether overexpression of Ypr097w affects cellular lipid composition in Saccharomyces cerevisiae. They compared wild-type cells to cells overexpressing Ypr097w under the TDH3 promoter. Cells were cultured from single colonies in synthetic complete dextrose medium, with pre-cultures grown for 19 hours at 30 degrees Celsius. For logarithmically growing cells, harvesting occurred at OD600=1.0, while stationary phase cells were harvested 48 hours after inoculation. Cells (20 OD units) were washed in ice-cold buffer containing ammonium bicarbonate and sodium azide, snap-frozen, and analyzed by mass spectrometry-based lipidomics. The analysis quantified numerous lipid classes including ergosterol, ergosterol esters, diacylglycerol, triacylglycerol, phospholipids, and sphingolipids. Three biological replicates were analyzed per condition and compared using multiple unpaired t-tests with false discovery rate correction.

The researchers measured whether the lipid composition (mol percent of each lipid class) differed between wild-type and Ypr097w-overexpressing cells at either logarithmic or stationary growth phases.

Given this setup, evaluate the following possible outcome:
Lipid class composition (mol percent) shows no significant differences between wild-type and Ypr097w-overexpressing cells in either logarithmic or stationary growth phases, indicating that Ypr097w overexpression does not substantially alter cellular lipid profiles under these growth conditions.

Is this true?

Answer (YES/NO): NO